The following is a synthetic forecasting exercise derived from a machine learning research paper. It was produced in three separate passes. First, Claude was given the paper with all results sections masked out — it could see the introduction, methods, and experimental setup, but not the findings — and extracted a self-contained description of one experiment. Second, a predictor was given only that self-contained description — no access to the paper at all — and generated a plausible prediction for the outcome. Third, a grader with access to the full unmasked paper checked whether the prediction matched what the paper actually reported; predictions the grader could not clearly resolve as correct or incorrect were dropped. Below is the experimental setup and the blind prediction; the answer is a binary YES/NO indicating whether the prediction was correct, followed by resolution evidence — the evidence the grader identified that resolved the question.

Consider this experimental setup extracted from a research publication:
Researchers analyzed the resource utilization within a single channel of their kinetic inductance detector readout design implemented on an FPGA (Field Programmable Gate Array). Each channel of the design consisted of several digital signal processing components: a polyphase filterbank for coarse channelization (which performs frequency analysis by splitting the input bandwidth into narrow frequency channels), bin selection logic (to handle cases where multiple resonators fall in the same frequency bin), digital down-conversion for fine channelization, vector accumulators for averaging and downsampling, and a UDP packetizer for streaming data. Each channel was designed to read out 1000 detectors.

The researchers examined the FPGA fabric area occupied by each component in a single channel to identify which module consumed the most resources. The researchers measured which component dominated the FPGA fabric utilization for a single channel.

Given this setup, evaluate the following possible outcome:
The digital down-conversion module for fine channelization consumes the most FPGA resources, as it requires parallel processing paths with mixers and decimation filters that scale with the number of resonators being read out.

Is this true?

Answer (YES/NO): NO